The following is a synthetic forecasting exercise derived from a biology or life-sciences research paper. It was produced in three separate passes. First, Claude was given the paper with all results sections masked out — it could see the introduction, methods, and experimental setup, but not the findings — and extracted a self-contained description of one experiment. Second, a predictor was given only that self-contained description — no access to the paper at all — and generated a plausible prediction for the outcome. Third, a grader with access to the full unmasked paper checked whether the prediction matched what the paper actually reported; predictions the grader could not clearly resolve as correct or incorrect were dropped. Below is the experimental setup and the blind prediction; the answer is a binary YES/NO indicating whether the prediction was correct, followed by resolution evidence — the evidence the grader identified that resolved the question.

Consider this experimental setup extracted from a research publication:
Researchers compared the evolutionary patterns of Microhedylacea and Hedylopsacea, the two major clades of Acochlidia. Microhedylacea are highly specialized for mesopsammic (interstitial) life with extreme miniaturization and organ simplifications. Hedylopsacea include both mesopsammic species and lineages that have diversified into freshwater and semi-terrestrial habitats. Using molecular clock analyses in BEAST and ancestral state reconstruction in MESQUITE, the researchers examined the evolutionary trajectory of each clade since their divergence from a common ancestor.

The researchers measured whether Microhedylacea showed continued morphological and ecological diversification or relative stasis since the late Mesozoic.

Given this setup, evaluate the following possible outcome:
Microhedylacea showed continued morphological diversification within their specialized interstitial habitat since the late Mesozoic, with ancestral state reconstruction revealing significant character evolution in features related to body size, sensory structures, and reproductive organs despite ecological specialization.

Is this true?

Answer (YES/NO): NO